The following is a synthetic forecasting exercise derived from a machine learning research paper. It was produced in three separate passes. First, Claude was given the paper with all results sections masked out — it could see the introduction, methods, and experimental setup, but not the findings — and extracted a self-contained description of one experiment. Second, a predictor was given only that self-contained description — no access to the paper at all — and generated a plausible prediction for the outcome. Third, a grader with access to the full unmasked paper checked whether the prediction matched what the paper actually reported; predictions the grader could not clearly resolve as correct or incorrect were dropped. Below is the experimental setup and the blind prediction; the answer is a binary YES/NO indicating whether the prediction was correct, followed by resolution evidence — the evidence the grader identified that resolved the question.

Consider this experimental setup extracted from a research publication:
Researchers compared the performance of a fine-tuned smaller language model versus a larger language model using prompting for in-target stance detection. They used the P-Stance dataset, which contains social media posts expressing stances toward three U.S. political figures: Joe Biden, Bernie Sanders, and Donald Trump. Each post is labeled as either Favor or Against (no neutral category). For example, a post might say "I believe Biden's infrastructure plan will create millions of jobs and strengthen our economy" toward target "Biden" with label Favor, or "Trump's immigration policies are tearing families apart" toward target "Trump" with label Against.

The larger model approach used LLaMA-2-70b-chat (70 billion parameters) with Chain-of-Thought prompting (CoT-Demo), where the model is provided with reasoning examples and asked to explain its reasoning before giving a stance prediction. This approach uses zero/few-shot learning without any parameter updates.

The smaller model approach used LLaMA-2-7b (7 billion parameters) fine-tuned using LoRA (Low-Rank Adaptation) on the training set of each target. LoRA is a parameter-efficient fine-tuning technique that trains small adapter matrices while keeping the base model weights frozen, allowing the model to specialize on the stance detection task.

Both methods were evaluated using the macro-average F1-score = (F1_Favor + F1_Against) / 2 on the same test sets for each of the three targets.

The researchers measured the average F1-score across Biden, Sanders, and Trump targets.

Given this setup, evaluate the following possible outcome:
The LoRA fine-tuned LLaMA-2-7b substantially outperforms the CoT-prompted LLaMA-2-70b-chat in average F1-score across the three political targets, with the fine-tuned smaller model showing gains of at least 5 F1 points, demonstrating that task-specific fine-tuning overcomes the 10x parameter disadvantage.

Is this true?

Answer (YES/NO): NO